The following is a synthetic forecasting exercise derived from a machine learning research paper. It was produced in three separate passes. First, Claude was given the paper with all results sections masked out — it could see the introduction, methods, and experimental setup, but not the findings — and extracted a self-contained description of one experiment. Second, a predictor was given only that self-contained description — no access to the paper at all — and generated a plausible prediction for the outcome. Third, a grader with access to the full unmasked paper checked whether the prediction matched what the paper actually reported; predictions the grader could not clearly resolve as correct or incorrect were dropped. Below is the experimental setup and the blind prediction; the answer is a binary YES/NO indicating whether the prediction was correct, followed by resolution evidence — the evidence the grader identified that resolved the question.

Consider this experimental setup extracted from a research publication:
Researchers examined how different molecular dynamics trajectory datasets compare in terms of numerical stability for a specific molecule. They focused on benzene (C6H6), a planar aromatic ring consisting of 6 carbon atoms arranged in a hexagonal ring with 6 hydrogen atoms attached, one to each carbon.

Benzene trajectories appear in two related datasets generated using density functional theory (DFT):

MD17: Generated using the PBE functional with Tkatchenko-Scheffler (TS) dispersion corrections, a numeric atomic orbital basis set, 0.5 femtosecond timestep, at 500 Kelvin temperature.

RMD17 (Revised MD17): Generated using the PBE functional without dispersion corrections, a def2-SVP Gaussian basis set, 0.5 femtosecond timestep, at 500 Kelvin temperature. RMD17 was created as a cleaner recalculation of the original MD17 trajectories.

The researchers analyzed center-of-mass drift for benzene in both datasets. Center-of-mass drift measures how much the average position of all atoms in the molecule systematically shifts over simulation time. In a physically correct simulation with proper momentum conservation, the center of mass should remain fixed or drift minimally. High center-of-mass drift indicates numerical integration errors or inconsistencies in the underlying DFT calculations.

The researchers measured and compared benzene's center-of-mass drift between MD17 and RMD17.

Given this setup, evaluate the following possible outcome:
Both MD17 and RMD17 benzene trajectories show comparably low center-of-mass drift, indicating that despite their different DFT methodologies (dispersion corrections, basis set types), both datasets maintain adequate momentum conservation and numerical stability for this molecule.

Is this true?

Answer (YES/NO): NO